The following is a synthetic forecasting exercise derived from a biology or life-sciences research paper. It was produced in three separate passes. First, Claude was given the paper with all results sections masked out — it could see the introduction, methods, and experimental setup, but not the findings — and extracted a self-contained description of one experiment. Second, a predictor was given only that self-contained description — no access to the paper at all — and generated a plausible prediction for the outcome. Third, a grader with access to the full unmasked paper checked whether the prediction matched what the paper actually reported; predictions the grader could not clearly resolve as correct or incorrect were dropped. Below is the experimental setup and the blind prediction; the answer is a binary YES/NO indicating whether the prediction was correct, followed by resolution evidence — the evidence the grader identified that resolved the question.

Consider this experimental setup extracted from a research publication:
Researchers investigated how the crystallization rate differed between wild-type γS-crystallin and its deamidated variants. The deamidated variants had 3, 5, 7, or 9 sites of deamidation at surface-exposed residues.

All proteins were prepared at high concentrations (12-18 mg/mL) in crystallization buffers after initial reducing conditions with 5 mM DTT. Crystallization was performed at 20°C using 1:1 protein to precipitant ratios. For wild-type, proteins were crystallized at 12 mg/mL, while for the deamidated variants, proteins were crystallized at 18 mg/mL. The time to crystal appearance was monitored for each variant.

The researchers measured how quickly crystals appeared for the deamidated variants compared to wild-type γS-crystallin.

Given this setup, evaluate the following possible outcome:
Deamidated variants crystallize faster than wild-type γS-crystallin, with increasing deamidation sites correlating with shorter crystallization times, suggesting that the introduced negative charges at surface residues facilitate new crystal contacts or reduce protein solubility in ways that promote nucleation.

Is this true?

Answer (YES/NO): NO